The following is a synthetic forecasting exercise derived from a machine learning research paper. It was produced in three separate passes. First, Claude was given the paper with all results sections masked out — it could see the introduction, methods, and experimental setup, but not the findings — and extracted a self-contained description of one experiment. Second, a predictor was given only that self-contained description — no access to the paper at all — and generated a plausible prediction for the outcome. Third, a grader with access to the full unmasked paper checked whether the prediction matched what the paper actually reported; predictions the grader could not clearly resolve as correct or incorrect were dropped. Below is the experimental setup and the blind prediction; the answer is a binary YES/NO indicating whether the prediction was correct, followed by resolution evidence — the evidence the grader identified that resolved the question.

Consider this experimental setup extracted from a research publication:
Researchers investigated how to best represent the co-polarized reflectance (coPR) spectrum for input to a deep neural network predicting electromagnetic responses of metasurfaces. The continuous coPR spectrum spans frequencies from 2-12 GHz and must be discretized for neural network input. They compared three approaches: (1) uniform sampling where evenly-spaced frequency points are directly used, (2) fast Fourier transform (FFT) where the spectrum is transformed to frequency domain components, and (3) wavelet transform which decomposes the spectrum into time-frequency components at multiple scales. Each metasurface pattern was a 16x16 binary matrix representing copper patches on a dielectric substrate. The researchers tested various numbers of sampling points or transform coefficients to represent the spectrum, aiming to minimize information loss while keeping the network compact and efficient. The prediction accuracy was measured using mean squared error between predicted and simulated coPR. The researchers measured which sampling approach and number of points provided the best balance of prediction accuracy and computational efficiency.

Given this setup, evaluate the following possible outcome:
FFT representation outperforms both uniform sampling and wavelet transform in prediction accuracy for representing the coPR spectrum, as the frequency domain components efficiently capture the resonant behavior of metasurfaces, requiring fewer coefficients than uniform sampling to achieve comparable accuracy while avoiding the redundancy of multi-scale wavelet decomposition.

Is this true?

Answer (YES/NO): NO